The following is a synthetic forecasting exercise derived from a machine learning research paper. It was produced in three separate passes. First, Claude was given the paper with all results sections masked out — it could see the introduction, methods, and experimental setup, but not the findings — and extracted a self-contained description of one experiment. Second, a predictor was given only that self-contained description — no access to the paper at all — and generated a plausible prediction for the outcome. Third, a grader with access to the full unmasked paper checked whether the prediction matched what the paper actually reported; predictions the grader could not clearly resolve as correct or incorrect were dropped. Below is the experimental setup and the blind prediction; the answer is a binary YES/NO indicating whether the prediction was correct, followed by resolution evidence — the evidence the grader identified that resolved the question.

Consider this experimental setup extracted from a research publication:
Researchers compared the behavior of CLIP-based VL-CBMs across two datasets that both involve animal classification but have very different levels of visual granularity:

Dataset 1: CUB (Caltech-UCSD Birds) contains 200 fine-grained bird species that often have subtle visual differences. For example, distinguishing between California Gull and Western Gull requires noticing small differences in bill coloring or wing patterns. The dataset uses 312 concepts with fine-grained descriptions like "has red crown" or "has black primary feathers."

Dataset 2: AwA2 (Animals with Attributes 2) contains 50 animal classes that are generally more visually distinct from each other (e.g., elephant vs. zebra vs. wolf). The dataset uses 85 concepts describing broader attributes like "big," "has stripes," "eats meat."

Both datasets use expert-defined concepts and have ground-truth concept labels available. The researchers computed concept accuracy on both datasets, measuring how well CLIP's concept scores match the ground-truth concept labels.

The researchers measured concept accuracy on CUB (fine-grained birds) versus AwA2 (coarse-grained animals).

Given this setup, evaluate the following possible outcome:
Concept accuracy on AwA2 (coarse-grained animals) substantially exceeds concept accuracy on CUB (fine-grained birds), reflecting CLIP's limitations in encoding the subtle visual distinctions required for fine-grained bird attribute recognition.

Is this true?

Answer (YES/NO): YES